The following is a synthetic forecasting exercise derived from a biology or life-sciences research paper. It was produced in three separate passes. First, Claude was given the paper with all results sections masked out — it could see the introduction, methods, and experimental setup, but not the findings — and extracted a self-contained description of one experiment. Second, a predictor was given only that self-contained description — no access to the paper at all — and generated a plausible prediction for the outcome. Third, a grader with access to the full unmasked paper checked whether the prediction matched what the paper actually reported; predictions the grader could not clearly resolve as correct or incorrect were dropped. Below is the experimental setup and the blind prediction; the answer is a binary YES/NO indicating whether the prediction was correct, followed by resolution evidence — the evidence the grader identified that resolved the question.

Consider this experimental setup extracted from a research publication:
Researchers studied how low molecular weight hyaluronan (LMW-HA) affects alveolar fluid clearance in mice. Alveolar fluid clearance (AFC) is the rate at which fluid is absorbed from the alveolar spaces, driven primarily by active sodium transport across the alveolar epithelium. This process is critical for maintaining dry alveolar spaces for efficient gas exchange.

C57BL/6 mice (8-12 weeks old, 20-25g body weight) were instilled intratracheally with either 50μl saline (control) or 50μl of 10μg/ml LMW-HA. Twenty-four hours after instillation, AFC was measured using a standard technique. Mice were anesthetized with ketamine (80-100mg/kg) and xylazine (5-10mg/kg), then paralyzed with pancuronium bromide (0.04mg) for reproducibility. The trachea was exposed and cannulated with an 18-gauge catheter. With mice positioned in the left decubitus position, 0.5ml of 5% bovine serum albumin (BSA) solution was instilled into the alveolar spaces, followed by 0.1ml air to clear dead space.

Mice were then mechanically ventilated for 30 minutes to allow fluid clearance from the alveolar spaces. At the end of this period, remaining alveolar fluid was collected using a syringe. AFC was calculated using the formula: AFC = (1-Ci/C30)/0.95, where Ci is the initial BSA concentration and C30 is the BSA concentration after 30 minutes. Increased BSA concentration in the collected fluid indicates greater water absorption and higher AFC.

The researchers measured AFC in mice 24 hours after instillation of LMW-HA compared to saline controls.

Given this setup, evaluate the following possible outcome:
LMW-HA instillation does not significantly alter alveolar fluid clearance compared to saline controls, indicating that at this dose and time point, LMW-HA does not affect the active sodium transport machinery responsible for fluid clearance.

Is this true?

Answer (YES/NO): NO